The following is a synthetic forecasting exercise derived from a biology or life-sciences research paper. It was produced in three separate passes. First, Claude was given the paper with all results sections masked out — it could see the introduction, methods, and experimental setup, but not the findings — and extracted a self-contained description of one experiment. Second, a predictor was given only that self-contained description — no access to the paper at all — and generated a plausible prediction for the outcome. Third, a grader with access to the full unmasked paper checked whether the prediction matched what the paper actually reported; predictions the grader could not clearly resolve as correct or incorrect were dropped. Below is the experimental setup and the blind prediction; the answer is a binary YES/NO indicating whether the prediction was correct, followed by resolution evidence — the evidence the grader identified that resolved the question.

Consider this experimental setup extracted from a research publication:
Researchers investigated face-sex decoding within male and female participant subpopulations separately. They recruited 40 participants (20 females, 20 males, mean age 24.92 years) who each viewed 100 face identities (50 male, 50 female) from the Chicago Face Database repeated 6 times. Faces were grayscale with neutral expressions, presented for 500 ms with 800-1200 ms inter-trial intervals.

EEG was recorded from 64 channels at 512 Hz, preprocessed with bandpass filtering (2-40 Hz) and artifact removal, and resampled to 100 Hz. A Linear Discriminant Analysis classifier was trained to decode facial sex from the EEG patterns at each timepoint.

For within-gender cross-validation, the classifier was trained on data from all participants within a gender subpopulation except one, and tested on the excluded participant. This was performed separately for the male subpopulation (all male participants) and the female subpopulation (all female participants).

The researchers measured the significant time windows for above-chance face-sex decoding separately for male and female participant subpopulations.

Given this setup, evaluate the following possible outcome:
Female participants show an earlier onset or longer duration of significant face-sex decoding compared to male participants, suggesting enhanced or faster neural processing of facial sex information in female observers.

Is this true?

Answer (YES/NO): NO